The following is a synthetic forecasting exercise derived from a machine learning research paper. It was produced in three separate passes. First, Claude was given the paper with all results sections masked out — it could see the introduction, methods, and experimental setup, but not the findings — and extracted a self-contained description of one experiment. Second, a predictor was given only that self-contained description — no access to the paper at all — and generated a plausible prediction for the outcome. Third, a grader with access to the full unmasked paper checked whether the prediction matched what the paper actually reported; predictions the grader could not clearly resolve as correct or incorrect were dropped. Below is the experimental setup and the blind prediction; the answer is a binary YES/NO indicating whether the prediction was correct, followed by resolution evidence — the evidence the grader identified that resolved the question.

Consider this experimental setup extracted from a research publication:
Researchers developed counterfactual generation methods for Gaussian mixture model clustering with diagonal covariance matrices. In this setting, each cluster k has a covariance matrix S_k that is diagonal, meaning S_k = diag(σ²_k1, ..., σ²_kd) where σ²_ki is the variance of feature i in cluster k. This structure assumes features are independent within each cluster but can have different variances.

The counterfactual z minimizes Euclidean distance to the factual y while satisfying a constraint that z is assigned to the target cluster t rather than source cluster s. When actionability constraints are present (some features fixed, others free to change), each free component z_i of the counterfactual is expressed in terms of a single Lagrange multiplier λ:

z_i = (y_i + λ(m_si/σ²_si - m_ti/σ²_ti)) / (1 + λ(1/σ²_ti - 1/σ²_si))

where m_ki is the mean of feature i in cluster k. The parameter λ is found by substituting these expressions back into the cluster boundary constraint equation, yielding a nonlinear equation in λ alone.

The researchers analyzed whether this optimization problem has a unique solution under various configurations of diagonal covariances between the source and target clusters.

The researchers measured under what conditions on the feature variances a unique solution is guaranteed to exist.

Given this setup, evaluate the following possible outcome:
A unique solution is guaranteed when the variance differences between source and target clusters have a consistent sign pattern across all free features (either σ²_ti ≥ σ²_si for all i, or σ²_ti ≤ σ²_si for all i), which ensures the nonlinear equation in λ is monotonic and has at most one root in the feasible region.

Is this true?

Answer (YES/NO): YES